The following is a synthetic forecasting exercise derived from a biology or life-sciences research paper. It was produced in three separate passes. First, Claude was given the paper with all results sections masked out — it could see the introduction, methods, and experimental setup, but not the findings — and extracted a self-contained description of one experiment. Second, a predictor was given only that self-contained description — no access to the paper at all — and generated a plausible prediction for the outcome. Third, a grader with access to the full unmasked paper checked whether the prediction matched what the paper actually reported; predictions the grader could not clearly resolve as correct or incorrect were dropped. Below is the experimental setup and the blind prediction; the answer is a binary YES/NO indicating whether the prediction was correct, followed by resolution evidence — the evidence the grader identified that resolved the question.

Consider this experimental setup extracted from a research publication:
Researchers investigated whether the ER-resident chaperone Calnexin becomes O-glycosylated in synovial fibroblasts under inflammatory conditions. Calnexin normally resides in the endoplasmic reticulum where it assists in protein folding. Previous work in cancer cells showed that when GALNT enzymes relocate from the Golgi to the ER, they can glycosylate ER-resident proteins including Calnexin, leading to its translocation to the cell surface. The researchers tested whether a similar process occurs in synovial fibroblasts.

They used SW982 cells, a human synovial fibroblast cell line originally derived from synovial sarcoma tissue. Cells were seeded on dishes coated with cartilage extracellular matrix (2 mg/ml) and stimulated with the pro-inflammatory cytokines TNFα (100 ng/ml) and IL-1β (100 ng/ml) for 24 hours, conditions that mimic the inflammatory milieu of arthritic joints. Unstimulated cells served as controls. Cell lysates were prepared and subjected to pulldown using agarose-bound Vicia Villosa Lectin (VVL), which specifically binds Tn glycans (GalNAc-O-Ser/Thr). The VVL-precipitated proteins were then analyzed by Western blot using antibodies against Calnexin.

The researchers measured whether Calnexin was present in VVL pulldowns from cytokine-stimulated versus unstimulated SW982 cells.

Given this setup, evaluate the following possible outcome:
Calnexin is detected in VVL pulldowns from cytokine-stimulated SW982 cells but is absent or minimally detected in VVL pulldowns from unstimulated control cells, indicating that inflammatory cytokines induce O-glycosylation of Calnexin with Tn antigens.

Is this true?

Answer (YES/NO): YES